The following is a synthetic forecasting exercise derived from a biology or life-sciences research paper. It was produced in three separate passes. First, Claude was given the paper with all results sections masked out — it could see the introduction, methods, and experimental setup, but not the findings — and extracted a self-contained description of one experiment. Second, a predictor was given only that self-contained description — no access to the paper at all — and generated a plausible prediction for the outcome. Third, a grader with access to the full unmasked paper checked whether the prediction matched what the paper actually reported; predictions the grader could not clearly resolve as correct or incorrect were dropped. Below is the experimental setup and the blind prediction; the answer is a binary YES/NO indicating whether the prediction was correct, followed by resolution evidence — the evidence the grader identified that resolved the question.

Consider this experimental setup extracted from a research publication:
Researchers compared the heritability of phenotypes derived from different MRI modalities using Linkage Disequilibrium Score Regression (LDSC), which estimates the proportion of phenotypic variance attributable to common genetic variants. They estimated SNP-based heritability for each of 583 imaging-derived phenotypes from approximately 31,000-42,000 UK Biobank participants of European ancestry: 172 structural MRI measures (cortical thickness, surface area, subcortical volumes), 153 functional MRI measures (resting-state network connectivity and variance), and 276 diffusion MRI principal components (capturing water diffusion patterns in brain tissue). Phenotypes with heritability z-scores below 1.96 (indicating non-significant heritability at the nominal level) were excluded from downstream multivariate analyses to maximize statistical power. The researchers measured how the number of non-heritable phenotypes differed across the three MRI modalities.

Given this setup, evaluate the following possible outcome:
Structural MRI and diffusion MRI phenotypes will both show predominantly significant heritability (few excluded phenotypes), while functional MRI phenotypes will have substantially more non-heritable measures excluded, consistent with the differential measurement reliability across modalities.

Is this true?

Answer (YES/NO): YES